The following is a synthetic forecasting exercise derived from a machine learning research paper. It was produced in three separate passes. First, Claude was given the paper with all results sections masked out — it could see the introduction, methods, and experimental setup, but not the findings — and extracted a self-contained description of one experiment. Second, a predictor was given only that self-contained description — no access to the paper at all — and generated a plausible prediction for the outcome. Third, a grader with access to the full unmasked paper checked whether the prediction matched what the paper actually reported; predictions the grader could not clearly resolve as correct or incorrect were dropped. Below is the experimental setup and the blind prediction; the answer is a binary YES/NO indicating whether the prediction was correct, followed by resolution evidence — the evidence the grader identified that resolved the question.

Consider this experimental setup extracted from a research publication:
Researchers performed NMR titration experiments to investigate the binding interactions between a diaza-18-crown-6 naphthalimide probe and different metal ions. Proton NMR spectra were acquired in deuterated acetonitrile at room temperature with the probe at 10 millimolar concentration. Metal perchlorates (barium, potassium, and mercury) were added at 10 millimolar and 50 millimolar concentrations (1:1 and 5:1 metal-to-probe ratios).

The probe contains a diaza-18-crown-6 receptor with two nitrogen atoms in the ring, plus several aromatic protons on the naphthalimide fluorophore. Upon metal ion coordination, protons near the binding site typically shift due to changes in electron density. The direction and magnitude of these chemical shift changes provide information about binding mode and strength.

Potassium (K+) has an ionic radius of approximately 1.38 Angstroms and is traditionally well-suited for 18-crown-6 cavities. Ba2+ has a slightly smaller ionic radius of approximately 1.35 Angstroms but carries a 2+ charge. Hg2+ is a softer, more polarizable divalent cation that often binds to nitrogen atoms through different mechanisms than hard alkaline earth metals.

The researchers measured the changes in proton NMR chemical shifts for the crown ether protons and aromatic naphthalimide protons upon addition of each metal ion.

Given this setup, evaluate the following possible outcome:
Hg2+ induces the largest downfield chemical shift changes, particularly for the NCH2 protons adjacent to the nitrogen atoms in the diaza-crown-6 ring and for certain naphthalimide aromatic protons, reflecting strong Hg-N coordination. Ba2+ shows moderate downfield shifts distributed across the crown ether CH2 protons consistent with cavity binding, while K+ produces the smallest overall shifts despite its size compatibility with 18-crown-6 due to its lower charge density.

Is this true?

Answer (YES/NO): NO